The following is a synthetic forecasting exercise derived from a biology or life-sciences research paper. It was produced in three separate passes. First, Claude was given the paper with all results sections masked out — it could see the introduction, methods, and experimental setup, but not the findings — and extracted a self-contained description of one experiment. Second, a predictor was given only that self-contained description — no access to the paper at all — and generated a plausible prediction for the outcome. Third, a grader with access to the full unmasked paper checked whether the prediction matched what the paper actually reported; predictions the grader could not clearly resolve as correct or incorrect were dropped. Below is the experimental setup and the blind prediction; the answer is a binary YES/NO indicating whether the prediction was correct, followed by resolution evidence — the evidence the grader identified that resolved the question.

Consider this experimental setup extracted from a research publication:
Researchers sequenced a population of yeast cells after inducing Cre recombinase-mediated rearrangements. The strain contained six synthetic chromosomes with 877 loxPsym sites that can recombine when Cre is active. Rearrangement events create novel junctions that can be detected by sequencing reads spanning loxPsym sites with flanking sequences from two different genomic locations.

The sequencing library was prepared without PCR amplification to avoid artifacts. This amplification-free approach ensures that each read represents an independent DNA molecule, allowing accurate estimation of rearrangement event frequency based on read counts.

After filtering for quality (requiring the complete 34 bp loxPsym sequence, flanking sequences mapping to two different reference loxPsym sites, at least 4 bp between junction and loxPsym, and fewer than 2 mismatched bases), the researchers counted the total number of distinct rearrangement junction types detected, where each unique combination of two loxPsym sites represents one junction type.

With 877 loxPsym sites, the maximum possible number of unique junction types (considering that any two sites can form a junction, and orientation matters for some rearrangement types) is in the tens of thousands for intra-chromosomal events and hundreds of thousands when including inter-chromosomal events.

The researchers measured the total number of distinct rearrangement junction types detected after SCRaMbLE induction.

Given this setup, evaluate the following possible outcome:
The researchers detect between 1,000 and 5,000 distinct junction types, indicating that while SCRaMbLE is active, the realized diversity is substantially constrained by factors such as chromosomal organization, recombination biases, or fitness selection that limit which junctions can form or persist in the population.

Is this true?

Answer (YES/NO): NO